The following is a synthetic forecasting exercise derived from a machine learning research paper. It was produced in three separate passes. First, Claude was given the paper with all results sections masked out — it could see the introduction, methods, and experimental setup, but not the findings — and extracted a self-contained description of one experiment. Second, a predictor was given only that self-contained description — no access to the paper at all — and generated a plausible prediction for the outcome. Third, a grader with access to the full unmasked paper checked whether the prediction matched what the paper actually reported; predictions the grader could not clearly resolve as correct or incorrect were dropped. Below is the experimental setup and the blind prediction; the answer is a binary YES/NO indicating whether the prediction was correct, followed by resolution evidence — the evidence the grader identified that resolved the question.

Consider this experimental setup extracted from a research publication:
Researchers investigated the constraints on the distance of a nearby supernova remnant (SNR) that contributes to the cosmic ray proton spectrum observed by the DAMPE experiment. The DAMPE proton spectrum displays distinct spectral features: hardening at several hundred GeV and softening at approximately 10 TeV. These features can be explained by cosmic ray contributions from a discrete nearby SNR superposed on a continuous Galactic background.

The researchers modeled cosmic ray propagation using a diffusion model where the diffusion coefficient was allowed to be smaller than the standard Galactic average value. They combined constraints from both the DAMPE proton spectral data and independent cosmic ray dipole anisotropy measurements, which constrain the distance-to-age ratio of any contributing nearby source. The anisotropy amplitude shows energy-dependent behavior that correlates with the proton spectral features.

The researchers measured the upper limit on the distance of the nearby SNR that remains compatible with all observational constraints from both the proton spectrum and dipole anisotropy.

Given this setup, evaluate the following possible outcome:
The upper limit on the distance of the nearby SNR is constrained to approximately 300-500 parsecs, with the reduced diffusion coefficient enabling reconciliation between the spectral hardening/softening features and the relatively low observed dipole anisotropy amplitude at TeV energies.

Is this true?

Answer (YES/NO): YES